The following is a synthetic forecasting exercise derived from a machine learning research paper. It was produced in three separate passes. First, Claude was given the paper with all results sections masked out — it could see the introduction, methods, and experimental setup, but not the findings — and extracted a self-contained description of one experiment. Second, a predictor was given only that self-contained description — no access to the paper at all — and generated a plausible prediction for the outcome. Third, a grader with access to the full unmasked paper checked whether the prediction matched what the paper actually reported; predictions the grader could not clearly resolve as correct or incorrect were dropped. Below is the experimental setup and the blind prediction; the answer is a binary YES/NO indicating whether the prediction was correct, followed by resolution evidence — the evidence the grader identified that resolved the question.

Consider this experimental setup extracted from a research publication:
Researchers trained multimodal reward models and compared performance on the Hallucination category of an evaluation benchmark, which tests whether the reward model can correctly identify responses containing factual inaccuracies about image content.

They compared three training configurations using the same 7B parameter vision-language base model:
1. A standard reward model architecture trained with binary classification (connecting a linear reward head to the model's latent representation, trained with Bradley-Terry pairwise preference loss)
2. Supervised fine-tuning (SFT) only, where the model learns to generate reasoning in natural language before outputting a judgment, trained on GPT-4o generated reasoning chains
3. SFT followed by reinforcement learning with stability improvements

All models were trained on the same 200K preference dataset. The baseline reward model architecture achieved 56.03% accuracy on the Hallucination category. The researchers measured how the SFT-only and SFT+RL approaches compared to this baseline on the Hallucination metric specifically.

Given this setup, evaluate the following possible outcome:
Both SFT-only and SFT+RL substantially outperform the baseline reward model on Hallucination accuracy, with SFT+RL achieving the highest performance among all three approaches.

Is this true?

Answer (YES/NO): YES